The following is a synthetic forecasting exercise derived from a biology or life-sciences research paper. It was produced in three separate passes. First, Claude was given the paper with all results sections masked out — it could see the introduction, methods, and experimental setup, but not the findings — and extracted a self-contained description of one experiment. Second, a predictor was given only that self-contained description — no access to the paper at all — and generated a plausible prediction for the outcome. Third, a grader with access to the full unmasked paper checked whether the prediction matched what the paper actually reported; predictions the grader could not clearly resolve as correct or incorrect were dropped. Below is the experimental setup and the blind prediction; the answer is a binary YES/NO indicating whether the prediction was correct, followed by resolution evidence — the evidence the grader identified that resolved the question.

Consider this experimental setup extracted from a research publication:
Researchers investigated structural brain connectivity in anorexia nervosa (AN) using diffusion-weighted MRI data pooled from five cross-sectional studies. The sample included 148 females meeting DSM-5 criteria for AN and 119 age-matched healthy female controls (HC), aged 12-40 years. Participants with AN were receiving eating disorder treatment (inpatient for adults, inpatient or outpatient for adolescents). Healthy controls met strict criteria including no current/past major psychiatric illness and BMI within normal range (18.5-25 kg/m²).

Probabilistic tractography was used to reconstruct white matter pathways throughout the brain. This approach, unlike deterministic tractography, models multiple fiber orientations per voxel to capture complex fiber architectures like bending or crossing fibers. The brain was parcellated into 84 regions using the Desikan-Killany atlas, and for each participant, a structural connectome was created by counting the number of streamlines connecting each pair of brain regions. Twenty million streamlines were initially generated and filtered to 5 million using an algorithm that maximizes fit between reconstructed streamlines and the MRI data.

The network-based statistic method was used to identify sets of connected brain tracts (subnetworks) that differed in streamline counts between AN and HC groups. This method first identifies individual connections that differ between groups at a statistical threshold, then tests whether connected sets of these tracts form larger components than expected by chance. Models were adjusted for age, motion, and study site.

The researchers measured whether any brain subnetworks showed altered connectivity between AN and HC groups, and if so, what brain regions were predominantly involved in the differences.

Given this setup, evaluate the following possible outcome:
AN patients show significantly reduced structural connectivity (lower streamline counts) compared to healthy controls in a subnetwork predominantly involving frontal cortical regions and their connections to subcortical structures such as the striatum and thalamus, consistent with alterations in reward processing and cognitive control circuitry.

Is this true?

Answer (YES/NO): NO